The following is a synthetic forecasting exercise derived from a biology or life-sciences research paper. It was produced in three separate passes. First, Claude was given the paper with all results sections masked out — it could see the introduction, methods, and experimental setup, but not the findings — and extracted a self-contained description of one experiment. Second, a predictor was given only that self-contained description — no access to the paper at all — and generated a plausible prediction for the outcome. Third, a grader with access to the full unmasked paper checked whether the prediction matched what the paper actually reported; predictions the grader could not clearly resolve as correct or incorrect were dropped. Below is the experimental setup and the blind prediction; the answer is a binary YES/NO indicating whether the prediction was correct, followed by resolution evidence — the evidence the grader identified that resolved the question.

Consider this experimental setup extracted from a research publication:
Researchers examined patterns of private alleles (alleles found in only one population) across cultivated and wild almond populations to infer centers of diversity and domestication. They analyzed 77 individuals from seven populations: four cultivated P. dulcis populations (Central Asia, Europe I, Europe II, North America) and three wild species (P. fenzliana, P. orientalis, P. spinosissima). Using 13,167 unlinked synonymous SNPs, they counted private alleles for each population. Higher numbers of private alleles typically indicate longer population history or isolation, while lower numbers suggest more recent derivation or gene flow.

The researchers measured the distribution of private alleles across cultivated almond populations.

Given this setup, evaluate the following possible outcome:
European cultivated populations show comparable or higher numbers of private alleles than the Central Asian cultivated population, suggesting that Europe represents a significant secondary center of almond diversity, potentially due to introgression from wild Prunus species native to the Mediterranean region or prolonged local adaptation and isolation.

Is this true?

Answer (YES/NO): NO